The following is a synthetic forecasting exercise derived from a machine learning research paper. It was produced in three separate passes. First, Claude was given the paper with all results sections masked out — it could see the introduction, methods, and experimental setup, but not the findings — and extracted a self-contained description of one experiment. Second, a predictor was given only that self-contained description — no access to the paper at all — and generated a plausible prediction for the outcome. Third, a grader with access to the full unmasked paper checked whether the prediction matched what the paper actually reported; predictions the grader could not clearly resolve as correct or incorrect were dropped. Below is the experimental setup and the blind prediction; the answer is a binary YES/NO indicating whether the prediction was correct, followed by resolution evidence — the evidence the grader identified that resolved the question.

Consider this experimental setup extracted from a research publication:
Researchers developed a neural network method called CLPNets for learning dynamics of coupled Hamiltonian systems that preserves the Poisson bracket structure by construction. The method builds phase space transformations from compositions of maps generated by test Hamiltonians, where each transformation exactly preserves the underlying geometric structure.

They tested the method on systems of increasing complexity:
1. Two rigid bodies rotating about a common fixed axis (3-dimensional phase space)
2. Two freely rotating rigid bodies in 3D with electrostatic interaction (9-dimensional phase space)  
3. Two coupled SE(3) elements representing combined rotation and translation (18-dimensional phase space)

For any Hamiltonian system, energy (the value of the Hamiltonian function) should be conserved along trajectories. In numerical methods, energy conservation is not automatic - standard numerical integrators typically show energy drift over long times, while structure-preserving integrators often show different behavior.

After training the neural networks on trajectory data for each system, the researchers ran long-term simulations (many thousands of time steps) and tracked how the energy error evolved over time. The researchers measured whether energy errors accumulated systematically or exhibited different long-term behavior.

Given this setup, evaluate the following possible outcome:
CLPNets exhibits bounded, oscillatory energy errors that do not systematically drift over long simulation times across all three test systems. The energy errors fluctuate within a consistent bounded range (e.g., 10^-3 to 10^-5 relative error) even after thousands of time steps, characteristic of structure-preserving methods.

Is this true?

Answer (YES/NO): NO